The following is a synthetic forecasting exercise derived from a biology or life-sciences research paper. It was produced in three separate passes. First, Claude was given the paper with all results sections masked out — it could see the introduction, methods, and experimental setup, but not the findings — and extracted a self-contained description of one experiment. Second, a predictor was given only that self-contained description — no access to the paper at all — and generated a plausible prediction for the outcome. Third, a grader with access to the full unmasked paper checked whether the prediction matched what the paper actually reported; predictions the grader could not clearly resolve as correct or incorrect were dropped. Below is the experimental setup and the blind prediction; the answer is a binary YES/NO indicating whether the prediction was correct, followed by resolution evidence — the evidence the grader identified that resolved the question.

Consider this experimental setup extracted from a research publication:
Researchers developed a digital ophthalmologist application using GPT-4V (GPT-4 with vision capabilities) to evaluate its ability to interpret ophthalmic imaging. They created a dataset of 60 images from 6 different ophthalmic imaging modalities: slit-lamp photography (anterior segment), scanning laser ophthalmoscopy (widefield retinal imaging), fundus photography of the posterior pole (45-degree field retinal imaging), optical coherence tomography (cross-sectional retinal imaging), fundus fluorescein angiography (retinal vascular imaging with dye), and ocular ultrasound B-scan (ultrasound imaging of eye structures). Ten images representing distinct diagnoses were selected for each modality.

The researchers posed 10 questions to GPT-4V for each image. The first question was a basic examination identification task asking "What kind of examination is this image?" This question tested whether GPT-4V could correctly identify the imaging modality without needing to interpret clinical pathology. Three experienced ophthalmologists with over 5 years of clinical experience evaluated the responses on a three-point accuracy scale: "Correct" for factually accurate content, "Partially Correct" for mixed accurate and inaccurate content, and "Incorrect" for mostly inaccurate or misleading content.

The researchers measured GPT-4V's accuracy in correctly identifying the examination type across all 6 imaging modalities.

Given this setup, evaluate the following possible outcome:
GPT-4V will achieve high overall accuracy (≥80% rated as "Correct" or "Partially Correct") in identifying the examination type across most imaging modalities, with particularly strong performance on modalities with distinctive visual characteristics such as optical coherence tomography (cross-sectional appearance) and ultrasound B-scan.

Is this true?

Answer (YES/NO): YES